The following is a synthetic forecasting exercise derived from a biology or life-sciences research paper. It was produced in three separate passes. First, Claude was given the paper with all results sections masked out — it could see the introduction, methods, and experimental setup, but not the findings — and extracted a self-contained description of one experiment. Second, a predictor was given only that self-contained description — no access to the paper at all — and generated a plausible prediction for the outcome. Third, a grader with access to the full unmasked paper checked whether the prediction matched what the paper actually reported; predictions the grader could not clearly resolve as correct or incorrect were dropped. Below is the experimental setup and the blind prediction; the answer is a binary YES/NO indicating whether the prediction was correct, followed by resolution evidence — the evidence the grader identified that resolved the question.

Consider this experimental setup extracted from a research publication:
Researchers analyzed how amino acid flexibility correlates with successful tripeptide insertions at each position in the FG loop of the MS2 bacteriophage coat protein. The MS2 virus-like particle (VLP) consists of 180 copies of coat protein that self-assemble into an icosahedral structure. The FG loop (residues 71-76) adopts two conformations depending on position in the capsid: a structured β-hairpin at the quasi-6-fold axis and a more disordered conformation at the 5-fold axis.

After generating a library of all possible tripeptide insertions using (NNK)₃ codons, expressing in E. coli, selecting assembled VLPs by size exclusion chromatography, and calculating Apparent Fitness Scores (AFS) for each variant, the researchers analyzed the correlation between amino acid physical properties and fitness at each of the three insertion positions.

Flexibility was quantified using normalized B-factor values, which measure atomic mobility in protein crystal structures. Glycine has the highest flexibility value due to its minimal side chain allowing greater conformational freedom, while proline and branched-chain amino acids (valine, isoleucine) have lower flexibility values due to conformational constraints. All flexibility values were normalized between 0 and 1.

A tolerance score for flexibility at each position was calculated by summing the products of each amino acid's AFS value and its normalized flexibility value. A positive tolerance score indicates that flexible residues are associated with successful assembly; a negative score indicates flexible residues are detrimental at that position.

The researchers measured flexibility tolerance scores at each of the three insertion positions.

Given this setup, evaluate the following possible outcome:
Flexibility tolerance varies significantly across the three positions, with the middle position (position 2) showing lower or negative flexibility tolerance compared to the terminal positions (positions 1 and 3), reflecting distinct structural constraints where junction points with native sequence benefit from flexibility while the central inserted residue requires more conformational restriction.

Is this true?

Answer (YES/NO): NO